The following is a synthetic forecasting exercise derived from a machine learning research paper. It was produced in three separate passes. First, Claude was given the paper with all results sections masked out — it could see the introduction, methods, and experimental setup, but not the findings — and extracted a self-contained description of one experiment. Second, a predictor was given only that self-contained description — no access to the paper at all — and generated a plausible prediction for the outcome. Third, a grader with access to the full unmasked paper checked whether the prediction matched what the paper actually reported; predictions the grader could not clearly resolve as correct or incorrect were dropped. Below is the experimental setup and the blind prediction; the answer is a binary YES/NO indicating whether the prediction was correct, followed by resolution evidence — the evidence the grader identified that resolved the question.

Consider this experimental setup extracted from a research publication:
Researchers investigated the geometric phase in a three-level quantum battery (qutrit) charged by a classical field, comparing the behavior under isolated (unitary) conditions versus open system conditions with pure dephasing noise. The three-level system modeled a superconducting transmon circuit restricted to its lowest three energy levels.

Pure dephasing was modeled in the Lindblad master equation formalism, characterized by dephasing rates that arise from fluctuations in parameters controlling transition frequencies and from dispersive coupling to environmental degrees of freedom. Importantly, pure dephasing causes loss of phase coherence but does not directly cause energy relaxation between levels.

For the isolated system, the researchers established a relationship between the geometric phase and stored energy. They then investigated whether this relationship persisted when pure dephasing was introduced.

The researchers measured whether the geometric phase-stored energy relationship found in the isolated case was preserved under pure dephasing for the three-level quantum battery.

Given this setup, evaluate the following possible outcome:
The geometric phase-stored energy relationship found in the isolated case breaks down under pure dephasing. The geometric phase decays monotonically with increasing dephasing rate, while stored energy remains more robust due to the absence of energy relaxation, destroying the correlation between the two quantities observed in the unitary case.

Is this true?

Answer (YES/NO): NO